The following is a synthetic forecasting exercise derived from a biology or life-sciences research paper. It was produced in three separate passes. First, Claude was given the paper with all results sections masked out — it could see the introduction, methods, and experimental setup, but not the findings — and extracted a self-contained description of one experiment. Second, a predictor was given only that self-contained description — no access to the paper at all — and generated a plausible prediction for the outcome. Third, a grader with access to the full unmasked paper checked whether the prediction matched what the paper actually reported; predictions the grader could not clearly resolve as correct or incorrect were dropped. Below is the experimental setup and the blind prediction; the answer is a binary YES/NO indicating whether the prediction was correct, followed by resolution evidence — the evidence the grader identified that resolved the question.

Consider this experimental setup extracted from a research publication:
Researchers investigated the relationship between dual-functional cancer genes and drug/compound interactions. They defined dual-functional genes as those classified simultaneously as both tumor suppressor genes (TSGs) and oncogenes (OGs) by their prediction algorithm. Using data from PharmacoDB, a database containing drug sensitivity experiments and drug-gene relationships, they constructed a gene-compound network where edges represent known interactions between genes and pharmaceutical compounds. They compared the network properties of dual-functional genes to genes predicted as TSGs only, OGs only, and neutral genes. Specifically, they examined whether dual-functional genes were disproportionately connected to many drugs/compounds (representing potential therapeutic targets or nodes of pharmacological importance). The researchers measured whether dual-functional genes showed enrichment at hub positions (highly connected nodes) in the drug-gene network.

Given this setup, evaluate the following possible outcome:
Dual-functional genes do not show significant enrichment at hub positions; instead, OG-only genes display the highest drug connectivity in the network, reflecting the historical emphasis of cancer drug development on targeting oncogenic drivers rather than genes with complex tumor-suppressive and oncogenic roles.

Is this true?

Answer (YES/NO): NO